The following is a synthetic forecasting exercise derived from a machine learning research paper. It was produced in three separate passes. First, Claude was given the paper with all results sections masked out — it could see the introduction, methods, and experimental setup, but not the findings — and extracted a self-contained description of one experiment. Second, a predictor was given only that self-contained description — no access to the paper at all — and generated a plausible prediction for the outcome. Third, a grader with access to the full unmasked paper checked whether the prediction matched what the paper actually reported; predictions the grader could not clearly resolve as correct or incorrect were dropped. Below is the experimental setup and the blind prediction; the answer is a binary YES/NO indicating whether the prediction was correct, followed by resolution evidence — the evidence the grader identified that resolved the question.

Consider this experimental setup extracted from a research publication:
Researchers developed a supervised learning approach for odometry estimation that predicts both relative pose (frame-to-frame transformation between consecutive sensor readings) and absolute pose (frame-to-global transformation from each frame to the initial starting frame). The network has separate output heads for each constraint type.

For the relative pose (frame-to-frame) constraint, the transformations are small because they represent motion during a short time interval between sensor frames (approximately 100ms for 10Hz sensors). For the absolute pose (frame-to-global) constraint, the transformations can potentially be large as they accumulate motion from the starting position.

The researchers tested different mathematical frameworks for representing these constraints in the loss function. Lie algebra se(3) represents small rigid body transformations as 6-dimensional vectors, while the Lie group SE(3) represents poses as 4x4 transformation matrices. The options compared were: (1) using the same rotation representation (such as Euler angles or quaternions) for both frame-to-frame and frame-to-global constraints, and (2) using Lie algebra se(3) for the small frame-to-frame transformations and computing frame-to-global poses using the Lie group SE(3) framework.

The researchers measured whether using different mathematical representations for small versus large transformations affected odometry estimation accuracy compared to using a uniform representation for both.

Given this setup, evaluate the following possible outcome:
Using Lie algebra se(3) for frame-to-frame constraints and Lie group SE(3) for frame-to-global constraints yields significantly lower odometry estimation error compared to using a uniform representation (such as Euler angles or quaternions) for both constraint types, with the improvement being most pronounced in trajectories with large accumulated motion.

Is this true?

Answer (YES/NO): NO